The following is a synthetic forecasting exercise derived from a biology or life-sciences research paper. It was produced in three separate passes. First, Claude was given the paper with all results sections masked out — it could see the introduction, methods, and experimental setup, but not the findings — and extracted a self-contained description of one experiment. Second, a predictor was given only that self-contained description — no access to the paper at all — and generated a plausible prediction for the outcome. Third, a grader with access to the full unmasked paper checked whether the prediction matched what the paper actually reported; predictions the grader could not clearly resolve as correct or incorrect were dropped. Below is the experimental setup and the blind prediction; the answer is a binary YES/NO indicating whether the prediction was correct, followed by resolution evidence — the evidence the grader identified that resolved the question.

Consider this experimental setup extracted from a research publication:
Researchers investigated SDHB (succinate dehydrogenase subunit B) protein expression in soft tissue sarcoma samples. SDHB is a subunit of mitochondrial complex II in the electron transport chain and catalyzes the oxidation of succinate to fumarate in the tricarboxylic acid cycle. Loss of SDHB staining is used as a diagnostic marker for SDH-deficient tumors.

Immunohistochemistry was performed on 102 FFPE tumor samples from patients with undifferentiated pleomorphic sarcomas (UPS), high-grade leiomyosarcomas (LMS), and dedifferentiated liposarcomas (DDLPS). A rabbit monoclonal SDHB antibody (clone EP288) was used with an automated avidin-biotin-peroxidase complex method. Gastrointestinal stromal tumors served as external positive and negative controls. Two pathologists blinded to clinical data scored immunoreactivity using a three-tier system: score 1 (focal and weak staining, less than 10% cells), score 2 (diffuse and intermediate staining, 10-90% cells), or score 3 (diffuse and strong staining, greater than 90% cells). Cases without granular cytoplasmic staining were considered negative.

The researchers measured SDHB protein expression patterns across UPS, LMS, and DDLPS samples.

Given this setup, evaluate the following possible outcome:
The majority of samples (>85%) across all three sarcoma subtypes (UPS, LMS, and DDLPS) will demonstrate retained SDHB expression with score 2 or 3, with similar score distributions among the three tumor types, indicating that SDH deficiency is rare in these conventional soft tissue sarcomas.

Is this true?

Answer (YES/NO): NO